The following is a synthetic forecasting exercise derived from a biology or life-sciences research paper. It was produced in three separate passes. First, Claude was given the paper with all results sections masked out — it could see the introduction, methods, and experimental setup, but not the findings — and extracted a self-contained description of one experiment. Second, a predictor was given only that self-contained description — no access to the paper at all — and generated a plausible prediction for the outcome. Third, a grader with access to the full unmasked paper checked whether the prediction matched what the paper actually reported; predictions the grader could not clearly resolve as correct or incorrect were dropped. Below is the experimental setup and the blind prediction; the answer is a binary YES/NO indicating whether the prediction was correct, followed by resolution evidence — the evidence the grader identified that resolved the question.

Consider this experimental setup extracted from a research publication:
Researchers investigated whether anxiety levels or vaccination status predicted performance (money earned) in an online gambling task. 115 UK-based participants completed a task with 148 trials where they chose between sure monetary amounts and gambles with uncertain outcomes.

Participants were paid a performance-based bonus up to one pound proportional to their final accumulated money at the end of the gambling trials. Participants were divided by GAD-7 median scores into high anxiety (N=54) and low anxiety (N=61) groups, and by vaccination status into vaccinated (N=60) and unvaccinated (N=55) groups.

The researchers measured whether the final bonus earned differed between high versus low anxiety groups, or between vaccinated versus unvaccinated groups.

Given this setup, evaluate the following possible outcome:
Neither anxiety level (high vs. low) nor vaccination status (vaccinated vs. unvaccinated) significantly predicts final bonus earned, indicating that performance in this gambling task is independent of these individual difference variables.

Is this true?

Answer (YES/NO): YES